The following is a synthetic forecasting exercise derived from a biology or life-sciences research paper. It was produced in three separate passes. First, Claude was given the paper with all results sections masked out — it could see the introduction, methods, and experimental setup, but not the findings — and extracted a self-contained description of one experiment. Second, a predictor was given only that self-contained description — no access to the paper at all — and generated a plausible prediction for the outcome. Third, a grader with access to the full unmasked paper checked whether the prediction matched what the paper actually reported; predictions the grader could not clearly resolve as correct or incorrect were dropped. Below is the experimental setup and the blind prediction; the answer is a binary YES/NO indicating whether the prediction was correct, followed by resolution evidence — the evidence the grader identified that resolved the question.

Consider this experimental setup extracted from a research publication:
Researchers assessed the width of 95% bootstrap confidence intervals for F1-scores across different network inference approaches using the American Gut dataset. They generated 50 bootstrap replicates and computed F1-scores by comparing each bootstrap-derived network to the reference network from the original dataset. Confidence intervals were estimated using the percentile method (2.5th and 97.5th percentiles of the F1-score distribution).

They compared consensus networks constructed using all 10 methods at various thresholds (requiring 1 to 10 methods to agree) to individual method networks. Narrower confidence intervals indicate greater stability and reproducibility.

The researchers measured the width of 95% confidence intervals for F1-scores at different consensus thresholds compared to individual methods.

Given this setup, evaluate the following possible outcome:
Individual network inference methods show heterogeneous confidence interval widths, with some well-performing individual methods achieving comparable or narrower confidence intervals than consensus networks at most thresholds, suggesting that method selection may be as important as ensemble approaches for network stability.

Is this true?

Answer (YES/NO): NO